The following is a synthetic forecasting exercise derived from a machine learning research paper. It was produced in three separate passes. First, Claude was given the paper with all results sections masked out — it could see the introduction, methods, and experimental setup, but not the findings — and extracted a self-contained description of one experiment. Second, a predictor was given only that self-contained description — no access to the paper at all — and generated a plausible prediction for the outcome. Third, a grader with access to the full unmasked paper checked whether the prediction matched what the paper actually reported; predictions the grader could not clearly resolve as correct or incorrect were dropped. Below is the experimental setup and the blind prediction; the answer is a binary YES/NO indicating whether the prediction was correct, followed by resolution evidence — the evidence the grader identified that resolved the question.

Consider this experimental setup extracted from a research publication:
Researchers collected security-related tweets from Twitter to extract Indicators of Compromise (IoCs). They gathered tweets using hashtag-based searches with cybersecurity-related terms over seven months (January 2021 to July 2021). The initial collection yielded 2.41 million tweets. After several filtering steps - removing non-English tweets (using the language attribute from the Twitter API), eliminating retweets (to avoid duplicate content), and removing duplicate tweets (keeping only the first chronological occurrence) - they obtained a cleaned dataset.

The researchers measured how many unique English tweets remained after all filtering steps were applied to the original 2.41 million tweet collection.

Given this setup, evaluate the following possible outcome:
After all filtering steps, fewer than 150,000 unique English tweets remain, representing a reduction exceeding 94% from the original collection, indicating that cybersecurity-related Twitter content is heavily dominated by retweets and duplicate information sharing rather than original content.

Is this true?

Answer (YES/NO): NO